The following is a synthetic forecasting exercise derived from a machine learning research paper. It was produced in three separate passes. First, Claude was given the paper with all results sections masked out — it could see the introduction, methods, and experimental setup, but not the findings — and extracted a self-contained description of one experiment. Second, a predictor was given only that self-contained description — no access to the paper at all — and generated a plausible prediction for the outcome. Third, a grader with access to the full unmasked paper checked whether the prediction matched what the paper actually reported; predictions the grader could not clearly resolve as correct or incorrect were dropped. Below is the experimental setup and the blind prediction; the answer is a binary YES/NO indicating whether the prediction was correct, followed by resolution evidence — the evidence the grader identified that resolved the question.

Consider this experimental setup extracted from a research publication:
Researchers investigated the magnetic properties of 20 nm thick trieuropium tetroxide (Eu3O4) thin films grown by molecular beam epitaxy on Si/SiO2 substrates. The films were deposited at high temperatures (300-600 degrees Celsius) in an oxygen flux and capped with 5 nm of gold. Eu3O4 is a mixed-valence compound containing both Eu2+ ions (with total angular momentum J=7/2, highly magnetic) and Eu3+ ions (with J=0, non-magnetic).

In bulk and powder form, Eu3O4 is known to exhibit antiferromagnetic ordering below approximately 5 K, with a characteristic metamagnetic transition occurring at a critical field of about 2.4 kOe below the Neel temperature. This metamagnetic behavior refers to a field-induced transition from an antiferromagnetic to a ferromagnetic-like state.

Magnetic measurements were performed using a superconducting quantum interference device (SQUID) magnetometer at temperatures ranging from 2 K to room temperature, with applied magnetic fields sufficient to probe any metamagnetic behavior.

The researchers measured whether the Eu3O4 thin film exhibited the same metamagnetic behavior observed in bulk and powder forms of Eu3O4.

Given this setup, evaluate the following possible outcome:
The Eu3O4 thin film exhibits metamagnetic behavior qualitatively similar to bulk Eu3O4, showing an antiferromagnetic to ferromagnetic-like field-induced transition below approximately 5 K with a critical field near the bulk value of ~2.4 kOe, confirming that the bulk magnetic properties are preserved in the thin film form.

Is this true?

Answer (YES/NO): NO